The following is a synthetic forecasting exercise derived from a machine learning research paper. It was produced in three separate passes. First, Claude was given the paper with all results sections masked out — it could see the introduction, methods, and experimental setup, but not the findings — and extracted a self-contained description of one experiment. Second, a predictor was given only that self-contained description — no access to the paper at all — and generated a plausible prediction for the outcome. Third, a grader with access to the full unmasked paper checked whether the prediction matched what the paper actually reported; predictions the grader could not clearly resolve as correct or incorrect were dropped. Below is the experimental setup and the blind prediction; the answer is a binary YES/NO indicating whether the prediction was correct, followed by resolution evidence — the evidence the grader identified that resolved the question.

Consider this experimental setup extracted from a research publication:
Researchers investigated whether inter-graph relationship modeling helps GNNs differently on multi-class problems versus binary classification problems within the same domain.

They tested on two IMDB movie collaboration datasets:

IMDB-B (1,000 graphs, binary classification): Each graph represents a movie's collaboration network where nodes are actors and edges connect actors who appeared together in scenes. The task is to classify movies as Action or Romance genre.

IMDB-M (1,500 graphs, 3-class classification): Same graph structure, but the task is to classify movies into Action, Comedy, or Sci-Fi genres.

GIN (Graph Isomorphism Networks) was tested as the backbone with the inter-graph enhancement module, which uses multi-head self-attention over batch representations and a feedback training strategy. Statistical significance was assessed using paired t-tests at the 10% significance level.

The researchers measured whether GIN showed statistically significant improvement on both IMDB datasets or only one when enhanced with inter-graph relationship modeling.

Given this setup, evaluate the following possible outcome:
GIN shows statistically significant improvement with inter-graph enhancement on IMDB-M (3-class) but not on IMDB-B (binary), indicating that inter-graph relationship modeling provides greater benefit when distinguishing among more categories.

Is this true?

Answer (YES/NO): NO